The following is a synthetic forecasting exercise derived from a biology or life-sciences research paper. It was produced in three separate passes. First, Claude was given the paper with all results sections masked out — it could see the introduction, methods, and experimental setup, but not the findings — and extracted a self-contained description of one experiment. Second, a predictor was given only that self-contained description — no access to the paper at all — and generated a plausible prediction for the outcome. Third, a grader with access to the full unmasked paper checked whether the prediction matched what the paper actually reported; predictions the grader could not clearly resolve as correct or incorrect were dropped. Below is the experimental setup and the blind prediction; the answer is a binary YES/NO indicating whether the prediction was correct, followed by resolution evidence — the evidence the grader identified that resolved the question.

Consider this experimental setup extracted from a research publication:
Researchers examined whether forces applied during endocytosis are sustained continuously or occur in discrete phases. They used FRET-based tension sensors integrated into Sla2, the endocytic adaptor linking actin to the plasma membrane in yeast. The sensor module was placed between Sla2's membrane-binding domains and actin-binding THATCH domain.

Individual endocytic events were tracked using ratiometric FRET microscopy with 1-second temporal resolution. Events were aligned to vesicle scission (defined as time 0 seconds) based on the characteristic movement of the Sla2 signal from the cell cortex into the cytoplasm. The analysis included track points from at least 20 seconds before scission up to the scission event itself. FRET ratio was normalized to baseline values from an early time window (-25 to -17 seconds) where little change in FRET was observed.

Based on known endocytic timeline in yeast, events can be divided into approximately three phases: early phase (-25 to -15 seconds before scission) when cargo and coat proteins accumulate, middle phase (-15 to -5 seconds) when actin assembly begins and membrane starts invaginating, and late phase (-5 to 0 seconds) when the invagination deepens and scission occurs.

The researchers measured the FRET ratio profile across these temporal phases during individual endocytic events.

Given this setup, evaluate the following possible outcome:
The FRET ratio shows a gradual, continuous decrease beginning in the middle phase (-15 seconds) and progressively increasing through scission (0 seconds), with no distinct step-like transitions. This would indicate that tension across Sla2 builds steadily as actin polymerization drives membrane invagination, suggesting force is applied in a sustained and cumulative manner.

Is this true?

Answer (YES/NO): NO